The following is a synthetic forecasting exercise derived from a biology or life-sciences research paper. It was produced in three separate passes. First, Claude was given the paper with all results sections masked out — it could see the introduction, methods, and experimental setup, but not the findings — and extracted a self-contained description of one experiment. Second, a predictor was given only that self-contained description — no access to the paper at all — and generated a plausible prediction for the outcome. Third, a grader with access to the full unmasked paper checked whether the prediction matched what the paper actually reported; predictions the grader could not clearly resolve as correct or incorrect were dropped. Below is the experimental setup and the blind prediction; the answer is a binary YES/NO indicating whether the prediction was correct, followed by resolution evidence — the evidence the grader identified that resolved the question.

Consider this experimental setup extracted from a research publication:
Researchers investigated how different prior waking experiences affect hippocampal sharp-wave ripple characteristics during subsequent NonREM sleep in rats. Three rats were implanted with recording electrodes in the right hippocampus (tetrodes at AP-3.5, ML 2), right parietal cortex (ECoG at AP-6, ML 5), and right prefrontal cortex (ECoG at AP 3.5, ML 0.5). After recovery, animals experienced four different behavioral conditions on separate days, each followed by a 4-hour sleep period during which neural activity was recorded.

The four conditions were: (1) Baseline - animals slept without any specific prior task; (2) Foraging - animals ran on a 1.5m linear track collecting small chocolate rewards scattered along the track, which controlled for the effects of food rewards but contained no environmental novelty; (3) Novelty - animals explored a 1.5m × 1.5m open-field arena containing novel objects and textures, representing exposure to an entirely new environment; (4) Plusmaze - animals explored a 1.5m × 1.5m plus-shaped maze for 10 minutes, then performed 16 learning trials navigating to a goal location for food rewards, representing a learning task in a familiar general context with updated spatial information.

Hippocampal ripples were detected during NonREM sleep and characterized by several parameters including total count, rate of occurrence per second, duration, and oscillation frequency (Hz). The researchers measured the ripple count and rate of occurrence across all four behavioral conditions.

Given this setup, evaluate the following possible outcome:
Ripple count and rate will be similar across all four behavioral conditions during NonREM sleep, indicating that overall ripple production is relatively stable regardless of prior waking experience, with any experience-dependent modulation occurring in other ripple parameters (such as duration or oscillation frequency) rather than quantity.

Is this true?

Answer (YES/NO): NO